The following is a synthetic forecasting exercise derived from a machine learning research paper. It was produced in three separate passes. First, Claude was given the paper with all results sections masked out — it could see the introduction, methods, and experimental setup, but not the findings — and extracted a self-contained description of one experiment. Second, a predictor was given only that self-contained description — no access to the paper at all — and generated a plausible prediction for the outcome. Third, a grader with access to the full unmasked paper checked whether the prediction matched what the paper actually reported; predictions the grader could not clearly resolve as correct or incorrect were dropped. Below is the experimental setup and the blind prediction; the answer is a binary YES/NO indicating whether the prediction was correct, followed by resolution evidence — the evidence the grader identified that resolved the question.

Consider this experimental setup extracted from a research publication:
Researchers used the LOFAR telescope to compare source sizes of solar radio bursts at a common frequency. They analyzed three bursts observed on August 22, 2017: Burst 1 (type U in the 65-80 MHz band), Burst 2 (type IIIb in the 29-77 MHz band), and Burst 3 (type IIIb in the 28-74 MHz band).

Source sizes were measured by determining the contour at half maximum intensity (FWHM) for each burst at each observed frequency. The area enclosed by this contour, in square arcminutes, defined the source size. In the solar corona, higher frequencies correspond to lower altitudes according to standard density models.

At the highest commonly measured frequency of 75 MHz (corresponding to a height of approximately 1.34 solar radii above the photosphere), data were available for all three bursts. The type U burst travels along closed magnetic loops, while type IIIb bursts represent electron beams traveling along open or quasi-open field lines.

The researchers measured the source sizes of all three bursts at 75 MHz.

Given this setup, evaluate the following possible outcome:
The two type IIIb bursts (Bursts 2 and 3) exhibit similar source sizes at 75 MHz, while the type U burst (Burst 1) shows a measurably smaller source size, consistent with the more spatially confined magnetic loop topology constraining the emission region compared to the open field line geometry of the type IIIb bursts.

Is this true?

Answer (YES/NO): NO